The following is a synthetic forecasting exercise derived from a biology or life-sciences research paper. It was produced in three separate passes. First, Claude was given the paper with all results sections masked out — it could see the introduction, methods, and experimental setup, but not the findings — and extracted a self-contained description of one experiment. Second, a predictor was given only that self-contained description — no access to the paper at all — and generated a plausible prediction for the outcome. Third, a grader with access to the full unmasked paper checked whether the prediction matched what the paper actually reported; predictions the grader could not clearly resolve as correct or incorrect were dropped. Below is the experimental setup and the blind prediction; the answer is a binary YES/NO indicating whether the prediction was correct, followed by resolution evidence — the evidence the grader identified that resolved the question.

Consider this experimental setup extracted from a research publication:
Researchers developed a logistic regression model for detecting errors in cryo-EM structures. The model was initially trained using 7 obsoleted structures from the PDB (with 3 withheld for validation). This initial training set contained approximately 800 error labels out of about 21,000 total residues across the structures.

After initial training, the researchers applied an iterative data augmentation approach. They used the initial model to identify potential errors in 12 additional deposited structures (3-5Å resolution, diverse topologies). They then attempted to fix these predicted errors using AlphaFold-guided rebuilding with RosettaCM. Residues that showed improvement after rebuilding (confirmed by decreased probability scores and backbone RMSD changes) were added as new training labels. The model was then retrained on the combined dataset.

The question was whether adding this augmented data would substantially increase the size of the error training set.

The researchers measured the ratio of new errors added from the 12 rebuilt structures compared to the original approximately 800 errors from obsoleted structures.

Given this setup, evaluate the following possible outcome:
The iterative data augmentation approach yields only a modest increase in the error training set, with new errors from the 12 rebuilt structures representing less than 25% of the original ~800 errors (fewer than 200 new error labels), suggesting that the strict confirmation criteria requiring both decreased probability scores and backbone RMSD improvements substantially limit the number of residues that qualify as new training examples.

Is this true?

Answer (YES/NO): NO